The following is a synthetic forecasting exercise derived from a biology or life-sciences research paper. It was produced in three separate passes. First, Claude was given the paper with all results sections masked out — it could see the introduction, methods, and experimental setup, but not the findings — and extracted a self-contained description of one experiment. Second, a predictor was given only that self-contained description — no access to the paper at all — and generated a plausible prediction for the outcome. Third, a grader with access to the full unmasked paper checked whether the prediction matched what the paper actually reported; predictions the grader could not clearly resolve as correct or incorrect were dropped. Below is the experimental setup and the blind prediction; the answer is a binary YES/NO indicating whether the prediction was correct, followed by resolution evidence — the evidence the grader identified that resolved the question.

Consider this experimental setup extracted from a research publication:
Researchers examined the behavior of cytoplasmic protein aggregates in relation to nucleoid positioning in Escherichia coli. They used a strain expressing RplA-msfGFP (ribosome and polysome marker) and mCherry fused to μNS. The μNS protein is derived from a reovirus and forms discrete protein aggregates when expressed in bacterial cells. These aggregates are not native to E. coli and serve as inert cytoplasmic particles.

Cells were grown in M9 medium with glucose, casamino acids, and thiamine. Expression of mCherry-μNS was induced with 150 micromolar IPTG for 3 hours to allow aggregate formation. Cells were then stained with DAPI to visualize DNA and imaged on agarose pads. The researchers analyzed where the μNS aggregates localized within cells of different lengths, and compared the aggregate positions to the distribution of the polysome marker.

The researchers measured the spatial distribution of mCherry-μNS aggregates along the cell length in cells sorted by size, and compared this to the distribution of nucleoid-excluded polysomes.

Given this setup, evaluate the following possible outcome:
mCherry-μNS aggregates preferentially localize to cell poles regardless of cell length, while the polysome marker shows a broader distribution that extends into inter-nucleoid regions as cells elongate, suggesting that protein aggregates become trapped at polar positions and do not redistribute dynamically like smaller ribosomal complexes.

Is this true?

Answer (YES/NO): NO